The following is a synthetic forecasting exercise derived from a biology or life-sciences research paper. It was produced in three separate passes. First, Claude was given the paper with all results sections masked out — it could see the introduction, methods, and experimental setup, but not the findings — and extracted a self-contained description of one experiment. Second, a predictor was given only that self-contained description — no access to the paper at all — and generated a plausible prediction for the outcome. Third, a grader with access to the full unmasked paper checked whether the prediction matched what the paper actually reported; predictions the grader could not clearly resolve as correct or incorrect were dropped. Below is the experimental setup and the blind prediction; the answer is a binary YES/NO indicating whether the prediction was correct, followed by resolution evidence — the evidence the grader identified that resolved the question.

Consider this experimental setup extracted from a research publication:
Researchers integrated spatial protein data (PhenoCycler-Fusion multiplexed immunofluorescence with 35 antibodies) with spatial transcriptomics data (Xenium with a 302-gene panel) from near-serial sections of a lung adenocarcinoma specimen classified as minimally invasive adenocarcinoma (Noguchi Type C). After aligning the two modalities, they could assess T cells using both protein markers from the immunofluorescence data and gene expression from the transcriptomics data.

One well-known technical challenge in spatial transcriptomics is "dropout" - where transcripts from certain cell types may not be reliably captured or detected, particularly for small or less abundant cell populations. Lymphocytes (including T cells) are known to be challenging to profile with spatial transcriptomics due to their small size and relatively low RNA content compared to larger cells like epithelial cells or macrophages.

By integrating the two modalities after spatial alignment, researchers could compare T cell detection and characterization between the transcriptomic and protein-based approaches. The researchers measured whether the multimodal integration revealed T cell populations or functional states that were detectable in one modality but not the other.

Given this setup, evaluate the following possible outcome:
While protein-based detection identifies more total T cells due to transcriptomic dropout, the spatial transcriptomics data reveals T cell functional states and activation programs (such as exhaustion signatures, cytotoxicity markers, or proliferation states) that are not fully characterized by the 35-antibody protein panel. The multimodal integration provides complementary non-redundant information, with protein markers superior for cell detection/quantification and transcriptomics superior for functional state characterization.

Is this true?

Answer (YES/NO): YES